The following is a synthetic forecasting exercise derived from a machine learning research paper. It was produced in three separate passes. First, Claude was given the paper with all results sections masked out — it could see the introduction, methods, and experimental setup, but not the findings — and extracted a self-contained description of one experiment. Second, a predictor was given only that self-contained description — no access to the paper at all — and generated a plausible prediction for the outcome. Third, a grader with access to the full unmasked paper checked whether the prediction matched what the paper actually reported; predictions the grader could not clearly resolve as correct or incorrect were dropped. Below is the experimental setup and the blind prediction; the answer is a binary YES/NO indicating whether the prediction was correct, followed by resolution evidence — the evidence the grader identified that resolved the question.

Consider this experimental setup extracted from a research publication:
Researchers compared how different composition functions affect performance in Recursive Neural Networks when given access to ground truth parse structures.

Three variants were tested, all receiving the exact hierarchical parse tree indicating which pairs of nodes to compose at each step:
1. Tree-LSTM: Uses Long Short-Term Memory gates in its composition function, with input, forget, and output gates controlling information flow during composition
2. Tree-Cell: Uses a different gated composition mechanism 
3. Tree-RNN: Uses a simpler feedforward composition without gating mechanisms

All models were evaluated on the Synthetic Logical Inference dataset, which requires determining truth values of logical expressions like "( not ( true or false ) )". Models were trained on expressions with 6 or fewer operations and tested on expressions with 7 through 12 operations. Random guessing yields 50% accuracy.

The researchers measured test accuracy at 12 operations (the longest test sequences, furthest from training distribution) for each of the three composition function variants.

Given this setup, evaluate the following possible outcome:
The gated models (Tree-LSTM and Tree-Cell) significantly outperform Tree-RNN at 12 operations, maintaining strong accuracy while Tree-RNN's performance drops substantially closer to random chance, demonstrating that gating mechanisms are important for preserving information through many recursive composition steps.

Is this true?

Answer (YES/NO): NO